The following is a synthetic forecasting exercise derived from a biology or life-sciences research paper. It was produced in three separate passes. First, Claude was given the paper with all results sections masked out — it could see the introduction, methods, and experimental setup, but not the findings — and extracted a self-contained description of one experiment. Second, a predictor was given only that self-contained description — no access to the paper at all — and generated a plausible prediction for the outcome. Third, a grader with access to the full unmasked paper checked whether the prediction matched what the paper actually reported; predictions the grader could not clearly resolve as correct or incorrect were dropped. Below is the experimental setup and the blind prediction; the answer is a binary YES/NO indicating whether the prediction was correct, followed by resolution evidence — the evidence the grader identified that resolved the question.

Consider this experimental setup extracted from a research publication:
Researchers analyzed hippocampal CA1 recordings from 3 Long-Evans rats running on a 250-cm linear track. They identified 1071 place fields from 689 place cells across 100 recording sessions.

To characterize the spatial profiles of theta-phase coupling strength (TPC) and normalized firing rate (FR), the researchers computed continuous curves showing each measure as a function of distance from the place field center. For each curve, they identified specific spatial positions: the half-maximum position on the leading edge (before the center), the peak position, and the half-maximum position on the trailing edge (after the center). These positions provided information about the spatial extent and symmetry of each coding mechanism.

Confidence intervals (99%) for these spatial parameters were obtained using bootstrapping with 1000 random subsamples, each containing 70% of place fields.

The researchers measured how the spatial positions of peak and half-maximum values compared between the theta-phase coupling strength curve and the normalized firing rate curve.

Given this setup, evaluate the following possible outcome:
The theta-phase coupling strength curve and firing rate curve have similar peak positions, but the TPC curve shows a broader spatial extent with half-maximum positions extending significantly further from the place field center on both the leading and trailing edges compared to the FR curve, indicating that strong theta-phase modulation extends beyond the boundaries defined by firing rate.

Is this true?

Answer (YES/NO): NO